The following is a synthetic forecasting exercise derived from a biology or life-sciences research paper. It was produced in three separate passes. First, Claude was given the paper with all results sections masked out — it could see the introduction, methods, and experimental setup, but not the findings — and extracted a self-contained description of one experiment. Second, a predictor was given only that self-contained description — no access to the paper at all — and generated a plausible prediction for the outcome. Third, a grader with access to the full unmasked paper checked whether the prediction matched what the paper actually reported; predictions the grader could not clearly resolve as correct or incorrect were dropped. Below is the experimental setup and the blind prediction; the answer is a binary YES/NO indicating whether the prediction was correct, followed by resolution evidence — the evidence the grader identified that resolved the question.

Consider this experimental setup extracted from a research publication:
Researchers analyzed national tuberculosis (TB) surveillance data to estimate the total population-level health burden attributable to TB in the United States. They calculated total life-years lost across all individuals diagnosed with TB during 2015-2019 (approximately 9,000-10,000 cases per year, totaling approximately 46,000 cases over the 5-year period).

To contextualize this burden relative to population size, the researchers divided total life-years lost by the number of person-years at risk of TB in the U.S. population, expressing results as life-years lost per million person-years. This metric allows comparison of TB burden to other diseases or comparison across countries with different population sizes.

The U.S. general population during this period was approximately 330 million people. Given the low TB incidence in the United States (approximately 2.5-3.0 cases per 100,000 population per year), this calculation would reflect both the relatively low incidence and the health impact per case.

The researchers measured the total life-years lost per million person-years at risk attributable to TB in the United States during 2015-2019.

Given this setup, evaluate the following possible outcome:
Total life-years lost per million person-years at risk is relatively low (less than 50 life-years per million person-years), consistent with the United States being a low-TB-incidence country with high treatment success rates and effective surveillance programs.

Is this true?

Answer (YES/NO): NO